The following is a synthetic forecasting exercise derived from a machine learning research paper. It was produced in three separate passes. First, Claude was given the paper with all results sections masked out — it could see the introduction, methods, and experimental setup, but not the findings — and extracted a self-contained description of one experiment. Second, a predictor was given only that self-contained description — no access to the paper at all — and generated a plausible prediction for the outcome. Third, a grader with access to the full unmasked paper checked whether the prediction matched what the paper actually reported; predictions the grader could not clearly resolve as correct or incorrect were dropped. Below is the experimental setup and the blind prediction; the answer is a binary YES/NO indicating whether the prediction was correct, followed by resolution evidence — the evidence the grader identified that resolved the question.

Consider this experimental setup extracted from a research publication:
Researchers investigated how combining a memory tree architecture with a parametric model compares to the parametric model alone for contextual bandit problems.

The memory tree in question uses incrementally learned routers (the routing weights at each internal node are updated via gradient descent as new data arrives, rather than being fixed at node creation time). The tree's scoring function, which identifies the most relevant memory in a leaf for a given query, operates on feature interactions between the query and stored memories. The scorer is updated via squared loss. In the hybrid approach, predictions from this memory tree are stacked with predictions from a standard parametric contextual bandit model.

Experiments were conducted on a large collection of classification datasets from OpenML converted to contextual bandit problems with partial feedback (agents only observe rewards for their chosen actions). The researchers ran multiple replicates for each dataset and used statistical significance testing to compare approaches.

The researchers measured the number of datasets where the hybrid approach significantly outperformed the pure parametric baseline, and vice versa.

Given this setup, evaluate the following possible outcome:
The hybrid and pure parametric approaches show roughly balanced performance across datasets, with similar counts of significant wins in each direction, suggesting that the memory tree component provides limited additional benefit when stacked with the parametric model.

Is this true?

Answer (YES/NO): NO